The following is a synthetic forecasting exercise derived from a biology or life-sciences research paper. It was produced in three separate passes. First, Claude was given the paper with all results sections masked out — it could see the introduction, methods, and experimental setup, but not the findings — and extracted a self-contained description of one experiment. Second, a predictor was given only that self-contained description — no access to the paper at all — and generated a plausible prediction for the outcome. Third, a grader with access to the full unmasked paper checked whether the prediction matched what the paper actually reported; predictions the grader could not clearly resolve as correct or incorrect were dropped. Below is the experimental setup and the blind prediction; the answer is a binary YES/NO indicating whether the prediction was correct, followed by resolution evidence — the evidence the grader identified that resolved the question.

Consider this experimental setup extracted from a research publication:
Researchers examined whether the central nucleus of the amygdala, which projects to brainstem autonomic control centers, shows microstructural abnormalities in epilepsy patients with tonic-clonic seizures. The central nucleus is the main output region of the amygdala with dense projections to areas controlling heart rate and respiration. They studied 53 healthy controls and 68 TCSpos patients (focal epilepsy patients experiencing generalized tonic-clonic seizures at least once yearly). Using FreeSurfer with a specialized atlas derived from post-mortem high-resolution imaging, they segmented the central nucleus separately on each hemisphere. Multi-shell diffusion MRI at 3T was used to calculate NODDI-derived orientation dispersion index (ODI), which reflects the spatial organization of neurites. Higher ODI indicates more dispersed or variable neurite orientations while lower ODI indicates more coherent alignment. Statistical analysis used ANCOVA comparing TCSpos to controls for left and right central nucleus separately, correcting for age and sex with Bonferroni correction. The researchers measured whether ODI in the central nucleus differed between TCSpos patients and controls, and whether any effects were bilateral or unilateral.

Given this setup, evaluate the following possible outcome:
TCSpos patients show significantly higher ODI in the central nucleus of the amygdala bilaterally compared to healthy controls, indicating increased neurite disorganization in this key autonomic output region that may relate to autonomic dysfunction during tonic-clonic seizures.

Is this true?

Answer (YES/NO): NO